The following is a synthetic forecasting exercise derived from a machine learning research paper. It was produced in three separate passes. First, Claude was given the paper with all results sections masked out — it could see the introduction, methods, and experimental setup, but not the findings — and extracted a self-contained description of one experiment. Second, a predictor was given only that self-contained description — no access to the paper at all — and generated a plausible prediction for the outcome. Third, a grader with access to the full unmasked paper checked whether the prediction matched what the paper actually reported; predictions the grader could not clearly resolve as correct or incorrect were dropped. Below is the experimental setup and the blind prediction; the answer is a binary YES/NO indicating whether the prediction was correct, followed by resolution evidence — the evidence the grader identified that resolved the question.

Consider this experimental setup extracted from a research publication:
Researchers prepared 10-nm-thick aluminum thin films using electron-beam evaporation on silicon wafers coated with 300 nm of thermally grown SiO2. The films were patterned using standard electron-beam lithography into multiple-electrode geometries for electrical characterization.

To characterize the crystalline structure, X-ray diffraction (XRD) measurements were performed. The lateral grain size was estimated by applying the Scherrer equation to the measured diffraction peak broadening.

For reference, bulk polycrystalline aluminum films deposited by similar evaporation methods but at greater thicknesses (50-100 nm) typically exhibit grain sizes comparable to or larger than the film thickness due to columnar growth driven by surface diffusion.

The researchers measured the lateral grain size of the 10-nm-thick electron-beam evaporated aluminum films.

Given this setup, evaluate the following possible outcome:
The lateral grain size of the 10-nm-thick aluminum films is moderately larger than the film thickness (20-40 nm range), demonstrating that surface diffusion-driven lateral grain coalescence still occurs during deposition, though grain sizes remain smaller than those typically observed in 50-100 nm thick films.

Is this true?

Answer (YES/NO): NO